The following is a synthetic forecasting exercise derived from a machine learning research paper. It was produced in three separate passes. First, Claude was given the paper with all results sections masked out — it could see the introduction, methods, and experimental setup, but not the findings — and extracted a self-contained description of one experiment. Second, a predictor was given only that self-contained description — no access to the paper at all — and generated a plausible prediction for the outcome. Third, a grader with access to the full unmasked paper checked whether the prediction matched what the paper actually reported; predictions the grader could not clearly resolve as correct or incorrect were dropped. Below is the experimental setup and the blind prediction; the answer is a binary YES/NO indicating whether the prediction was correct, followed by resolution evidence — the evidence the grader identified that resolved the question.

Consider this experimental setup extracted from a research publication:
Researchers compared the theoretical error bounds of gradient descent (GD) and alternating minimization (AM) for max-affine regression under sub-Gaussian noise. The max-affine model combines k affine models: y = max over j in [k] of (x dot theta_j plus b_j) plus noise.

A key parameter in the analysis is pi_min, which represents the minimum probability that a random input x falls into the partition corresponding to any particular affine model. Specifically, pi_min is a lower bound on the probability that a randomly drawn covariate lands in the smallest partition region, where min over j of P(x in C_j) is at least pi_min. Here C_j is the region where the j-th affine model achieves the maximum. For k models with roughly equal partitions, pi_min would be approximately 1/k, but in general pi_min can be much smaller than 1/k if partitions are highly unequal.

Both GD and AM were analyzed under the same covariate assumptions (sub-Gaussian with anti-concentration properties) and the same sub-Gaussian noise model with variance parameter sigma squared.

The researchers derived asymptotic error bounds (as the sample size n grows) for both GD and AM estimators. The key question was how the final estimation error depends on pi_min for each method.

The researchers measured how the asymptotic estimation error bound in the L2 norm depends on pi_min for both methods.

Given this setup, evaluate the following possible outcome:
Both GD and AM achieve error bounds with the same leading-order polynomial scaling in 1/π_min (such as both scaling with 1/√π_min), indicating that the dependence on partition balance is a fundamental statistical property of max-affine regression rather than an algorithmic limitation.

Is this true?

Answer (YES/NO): NO